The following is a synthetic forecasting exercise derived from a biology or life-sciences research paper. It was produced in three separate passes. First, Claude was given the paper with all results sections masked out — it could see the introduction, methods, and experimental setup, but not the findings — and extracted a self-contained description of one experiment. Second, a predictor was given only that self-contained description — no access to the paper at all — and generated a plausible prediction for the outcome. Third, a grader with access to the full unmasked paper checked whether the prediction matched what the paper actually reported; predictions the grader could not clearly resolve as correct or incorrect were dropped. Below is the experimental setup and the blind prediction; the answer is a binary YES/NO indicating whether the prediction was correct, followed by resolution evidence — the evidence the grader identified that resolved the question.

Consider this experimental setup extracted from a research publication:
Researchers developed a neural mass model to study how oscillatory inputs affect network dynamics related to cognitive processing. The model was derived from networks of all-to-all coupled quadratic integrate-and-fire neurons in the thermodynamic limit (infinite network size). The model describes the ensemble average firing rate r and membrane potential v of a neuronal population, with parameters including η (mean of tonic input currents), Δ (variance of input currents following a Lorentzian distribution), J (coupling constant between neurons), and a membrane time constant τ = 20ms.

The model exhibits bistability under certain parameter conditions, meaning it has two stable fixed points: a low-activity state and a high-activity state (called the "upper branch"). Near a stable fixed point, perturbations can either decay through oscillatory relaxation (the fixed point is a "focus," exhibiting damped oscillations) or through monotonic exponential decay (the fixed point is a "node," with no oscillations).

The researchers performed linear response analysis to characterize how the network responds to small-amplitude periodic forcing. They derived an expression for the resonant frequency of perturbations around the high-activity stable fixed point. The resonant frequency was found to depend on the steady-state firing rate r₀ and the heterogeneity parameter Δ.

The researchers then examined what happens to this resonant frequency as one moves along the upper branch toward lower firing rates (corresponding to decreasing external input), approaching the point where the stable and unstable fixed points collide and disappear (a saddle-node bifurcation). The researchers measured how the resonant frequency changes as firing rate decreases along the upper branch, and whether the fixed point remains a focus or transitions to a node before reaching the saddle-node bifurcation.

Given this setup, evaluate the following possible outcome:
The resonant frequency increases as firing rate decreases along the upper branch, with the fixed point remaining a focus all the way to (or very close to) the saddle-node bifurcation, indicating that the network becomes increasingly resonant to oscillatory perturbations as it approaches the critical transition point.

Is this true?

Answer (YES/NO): NO